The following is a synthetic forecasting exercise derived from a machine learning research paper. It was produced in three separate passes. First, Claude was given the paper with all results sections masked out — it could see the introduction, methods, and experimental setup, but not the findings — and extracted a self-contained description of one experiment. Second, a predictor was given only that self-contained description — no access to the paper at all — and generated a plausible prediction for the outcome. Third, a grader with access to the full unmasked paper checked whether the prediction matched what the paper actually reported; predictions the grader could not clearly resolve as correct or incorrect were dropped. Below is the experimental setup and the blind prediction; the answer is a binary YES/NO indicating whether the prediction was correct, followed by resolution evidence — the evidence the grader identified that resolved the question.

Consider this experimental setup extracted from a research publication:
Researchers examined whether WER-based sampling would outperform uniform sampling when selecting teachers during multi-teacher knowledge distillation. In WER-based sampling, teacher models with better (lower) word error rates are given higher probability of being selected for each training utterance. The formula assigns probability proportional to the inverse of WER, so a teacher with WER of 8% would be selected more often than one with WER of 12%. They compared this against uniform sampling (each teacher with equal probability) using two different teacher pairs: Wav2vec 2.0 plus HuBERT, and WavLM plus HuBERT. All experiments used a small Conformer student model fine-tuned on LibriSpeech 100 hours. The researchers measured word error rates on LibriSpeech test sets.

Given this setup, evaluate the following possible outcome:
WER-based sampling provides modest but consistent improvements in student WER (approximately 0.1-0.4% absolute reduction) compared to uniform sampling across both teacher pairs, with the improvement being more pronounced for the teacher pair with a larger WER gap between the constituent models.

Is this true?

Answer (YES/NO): NO